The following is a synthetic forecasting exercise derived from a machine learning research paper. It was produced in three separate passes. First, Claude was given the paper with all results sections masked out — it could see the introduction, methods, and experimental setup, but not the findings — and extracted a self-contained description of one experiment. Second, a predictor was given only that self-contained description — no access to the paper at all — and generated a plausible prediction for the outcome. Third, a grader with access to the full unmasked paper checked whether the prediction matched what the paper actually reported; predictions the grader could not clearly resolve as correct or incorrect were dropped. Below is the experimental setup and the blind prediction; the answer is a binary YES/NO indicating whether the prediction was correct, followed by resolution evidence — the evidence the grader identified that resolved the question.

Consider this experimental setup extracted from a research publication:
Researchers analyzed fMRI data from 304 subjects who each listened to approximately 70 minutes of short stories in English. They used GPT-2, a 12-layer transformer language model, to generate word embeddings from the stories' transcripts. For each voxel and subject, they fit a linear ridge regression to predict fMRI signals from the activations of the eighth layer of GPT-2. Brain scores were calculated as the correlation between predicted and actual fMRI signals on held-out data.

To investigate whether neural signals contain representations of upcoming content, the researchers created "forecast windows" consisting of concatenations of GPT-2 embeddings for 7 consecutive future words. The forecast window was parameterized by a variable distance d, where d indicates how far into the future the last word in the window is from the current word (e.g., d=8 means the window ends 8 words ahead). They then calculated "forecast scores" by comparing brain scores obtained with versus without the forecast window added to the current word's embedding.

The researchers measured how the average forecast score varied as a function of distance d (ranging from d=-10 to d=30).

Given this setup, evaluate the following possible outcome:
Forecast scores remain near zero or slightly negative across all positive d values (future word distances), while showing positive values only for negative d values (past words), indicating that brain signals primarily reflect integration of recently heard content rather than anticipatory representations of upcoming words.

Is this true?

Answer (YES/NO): NO